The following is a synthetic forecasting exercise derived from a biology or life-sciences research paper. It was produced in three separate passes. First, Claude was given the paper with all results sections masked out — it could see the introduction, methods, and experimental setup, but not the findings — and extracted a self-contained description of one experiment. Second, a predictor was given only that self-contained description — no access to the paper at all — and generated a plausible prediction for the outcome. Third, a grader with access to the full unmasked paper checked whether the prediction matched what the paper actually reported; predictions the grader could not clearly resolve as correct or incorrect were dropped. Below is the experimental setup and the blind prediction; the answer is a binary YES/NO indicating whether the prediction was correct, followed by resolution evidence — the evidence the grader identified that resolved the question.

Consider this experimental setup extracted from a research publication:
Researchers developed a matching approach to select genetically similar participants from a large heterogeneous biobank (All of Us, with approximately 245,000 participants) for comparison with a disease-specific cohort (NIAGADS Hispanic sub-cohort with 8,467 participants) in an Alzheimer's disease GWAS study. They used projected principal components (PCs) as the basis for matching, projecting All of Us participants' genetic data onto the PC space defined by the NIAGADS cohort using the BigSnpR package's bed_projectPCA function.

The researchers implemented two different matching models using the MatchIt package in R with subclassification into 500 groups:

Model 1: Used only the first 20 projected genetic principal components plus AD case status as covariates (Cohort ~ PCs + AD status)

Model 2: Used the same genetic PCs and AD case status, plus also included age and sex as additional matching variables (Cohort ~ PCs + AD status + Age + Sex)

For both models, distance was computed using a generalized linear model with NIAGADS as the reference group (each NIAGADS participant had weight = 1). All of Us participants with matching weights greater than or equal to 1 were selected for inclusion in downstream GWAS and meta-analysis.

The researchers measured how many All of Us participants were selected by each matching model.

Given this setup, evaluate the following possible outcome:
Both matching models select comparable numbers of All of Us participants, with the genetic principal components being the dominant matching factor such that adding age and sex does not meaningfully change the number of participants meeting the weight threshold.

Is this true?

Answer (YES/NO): NO